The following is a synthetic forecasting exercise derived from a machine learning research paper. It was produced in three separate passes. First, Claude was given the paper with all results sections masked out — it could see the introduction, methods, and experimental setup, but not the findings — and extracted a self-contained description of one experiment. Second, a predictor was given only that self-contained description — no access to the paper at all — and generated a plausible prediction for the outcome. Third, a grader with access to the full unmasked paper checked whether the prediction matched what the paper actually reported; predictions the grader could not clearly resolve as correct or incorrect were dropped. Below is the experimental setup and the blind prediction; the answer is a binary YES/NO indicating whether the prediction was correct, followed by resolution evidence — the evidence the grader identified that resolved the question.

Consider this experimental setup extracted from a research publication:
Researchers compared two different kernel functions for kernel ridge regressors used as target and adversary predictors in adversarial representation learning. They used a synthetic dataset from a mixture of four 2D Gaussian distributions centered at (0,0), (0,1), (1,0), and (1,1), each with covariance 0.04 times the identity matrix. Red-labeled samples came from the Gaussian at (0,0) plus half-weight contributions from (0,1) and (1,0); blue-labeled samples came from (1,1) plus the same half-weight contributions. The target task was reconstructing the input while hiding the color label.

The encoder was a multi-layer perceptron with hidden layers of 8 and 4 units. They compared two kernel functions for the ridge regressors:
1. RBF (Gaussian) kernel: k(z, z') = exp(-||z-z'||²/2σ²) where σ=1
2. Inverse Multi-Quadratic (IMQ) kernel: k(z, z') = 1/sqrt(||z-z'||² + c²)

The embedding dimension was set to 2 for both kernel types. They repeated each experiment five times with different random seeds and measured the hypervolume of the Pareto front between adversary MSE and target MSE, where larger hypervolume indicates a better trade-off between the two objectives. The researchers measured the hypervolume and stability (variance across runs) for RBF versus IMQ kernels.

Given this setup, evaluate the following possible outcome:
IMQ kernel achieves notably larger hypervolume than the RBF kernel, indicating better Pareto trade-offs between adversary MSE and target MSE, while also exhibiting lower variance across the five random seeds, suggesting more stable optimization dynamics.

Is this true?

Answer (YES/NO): NO